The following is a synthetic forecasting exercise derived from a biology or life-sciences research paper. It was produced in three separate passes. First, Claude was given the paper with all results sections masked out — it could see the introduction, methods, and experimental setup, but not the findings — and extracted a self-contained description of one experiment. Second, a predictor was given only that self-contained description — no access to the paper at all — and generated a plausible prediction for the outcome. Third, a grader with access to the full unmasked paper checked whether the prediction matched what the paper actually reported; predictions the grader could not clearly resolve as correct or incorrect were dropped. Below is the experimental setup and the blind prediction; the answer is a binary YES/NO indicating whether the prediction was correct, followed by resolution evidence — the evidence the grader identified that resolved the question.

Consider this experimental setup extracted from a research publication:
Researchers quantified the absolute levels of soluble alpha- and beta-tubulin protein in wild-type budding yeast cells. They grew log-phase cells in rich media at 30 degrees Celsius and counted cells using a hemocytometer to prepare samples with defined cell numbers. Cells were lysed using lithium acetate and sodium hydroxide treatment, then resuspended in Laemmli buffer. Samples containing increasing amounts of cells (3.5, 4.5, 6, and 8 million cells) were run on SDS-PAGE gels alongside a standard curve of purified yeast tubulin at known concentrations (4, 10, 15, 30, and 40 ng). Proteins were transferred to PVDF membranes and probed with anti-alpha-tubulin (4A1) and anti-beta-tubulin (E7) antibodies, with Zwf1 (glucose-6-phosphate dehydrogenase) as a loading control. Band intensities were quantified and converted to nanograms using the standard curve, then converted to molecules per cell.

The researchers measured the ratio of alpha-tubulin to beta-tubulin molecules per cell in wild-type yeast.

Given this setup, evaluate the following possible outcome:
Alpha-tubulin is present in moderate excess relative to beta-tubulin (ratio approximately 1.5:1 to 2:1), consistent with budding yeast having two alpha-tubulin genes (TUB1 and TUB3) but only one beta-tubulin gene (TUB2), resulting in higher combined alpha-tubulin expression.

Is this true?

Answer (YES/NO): NO